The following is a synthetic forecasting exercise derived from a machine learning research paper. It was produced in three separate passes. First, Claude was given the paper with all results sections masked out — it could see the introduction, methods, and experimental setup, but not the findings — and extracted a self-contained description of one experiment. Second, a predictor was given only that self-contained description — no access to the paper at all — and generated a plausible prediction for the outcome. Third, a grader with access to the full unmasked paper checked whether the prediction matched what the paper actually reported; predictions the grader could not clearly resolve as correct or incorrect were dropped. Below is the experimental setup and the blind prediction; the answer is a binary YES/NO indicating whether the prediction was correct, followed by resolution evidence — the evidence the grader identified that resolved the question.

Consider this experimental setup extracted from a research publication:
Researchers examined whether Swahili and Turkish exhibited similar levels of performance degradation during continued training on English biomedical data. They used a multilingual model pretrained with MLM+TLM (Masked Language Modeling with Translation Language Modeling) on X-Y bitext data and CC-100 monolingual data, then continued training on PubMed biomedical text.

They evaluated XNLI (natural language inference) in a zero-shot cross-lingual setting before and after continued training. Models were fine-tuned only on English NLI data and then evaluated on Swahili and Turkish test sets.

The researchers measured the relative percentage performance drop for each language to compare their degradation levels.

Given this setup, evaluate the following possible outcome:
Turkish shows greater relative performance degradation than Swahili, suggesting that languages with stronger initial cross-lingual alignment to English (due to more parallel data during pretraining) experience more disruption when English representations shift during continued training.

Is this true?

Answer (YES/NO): NO